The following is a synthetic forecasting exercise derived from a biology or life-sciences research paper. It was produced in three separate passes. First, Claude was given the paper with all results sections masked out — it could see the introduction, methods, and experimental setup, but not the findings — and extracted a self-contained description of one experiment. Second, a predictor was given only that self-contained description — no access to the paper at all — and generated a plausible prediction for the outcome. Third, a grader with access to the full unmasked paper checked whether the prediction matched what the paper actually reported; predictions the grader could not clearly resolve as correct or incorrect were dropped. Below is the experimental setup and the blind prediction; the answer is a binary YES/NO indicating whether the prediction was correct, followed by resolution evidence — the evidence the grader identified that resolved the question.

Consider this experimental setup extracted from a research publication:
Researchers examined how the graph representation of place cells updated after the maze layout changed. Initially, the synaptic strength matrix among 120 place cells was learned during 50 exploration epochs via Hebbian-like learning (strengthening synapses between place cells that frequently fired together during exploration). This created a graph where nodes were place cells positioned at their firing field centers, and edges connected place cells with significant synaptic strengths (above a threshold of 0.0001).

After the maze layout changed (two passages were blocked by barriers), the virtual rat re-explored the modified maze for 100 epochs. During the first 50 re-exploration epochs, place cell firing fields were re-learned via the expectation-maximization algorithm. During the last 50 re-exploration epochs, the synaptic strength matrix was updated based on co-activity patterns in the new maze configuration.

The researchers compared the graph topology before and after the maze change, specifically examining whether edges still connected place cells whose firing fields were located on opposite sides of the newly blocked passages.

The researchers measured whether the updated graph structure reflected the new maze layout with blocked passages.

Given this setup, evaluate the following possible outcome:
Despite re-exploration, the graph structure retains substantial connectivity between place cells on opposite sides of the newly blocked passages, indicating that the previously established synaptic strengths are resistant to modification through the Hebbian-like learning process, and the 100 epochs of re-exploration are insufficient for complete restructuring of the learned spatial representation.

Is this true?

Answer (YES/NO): NO